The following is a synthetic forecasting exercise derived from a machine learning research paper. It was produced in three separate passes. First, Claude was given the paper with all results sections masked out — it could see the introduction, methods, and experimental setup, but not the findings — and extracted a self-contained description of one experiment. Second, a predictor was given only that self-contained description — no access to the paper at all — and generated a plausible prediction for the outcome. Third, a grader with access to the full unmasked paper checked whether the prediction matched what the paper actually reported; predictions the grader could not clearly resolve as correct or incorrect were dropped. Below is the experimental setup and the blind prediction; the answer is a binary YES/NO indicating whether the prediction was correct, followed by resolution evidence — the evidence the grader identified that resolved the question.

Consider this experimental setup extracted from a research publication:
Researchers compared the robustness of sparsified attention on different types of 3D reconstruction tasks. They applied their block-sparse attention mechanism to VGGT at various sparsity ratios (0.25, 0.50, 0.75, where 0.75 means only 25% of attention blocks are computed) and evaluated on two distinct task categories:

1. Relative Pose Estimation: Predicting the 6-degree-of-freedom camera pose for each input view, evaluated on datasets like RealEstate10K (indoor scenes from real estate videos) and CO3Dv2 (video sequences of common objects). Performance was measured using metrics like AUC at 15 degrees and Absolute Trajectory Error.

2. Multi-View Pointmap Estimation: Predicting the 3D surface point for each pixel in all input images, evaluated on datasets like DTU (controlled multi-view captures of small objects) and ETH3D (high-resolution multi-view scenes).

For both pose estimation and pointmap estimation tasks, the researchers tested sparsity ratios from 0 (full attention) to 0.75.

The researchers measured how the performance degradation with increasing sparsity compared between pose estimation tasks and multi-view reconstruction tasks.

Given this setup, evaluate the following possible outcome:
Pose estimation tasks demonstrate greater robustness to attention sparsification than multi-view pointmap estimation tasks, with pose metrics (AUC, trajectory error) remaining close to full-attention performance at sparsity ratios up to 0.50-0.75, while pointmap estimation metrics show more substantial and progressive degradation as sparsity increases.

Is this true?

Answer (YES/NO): NO